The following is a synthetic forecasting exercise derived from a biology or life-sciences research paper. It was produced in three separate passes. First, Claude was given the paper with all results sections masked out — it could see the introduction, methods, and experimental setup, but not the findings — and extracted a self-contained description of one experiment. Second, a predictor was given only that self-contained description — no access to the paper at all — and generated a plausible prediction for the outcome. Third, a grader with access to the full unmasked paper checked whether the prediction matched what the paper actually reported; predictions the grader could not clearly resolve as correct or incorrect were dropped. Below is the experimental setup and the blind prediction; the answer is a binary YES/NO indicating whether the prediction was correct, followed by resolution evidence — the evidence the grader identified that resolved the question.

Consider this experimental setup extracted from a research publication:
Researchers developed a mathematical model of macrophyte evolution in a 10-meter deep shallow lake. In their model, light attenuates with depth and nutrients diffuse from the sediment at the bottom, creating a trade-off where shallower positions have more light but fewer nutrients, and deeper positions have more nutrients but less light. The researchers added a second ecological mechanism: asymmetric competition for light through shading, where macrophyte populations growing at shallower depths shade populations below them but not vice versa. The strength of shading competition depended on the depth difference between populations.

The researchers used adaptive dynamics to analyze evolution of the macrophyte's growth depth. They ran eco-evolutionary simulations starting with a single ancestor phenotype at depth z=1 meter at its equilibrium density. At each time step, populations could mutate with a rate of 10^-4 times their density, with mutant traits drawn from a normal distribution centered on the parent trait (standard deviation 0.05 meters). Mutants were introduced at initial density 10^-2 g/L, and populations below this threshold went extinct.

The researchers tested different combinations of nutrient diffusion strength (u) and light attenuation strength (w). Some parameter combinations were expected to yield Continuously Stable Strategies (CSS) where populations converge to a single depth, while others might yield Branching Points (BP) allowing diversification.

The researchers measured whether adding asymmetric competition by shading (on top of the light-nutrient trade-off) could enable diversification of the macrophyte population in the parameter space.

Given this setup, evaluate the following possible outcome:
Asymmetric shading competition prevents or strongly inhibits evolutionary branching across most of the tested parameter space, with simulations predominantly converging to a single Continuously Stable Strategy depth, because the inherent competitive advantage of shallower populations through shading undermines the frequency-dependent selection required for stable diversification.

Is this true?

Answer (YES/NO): NO